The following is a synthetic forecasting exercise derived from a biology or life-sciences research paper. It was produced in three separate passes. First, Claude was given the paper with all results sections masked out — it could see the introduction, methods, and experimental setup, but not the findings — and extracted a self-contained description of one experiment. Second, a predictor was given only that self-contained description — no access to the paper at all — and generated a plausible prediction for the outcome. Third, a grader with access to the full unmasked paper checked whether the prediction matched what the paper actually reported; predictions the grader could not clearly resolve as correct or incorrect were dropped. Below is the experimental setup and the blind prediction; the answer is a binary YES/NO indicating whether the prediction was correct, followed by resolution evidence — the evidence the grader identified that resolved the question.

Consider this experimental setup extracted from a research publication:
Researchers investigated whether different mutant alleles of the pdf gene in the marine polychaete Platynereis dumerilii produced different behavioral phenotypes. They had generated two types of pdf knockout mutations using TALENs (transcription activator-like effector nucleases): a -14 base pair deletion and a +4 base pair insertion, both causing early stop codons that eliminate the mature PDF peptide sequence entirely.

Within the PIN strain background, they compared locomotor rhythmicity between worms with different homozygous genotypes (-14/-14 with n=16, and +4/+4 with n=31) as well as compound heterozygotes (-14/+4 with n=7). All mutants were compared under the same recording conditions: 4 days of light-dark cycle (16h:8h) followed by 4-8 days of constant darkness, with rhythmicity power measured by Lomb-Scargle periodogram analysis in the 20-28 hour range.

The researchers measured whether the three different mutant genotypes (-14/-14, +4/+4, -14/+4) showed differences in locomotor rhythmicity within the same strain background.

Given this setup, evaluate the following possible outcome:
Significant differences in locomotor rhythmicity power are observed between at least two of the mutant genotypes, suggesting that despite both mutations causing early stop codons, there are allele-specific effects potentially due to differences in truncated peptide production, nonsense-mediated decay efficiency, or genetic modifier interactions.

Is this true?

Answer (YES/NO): NO